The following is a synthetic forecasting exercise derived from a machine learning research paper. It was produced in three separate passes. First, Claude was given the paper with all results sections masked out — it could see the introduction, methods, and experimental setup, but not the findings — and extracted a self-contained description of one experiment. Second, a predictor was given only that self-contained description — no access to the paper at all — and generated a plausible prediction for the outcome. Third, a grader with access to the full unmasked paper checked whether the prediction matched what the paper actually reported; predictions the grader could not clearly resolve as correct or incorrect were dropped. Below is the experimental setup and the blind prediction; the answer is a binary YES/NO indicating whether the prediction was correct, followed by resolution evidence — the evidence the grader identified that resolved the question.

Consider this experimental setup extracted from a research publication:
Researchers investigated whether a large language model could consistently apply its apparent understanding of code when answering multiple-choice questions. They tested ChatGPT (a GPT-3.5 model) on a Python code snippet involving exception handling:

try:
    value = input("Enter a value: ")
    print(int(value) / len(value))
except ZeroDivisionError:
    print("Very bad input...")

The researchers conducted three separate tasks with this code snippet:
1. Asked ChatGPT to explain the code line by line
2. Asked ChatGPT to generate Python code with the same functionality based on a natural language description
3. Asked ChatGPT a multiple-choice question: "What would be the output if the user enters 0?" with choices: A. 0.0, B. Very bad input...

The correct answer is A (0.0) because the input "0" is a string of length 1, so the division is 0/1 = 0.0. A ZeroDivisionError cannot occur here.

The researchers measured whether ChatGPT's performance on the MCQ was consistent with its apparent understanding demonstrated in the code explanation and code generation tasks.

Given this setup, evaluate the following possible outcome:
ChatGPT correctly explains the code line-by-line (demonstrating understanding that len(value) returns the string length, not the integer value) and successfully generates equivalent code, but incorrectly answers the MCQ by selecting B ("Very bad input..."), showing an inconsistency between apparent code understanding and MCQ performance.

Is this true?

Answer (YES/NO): YES